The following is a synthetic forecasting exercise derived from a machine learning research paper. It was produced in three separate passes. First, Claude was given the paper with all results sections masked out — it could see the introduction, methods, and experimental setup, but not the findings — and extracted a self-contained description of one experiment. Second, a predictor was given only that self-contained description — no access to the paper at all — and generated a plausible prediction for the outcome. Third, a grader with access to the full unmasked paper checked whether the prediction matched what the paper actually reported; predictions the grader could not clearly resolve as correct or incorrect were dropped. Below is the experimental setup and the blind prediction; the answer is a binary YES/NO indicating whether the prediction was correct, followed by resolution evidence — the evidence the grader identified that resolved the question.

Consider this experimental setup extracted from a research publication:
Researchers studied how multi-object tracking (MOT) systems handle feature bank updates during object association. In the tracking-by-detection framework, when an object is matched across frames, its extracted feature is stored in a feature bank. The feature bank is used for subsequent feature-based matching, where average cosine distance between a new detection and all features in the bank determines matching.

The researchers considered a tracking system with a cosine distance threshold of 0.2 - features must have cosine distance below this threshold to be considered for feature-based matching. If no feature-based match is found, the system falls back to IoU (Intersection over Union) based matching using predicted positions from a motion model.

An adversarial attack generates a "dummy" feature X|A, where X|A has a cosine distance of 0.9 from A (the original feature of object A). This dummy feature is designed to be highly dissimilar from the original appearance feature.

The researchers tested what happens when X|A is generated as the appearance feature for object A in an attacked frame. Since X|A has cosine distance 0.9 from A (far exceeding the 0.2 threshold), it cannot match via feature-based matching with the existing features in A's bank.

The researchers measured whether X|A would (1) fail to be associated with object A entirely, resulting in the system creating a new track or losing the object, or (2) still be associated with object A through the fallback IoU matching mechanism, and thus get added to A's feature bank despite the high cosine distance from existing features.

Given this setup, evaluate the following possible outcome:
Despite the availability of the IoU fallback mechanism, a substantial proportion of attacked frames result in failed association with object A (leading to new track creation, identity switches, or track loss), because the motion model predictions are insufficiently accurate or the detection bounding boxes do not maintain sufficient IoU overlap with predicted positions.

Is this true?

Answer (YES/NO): NO